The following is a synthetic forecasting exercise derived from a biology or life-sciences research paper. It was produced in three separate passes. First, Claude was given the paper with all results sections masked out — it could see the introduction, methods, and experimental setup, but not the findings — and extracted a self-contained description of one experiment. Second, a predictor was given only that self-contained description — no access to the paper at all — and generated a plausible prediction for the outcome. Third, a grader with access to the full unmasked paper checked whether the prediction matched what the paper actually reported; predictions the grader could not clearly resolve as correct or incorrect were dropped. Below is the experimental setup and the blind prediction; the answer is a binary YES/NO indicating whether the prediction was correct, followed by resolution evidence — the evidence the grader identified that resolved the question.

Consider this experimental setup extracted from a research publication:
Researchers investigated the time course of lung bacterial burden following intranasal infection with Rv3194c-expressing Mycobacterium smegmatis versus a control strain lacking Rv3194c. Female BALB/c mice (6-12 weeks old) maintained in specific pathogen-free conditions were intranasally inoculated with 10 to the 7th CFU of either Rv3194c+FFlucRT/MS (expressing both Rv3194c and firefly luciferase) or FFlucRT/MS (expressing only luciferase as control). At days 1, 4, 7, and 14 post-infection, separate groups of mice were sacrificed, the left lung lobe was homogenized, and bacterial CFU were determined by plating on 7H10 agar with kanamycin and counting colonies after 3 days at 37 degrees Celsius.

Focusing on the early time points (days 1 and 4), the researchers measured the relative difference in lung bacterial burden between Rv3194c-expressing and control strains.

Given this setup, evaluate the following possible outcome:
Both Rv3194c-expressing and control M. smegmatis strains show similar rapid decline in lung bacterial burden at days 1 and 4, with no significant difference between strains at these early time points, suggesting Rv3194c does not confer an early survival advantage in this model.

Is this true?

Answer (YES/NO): NO